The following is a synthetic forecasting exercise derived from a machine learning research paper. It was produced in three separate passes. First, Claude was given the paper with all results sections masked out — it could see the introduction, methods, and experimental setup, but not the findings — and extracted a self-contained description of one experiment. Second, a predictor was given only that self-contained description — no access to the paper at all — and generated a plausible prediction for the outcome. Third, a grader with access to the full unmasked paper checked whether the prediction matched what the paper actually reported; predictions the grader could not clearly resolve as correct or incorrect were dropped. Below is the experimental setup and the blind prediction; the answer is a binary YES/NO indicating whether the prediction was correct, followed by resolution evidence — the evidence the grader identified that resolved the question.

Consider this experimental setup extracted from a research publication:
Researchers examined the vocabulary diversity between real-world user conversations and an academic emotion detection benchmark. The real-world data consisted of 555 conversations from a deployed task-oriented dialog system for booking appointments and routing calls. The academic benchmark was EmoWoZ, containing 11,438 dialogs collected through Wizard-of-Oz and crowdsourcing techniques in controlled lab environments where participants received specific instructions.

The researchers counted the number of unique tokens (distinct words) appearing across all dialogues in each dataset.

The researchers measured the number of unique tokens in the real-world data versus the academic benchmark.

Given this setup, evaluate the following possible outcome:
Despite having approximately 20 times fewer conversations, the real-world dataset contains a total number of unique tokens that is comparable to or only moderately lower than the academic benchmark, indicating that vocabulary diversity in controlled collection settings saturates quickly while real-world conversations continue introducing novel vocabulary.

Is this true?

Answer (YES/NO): NO